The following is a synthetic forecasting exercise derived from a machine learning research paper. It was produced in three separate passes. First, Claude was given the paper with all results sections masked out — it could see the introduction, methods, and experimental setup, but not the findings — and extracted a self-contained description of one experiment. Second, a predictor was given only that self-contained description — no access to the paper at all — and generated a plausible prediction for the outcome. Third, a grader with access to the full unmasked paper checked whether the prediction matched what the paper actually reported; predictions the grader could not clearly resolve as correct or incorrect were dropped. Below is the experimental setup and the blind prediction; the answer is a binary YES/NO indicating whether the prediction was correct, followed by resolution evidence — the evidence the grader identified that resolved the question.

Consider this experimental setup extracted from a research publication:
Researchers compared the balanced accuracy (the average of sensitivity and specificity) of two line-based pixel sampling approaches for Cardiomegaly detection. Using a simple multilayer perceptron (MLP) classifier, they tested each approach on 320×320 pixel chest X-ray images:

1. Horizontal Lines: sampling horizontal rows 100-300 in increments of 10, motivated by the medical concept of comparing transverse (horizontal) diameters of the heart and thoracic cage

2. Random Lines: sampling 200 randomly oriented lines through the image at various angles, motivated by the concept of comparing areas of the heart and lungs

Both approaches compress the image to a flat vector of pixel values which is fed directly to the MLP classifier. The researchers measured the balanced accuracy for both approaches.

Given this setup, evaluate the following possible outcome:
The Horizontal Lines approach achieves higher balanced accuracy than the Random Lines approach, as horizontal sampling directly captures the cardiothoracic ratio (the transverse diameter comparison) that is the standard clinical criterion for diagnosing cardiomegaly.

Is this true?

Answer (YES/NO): NO